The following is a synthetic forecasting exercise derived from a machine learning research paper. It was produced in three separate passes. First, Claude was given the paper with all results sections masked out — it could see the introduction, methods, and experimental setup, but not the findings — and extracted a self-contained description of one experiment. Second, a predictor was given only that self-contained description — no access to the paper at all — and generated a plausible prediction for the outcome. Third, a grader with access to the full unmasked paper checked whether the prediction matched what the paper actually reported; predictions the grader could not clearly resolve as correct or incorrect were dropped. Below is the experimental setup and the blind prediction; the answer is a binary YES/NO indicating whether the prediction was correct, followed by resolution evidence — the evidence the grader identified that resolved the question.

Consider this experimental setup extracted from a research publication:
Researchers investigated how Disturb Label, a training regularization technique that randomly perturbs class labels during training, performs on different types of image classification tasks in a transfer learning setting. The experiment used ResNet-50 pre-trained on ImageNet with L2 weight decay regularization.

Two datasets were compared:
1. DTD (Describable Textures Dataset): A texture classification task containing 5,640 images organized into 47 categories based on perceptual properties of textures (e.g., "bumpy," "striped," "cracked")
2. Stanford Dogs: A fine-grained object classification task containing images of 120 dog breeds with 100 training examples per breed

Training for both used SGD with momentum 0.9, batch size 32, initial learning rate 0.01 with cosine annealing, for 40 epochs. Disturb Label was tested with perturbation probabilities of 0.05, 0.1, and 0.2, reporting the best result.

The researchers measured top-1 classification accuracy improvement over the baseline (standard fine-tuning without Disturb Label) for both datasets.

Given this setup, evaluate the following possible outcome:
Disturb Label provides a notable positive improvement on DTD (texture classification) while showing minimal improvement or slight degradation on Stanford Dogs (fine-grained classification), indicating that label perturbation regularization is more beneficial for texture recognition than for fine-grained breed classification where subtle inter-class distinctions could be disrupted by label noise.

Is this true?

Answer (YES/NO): YES